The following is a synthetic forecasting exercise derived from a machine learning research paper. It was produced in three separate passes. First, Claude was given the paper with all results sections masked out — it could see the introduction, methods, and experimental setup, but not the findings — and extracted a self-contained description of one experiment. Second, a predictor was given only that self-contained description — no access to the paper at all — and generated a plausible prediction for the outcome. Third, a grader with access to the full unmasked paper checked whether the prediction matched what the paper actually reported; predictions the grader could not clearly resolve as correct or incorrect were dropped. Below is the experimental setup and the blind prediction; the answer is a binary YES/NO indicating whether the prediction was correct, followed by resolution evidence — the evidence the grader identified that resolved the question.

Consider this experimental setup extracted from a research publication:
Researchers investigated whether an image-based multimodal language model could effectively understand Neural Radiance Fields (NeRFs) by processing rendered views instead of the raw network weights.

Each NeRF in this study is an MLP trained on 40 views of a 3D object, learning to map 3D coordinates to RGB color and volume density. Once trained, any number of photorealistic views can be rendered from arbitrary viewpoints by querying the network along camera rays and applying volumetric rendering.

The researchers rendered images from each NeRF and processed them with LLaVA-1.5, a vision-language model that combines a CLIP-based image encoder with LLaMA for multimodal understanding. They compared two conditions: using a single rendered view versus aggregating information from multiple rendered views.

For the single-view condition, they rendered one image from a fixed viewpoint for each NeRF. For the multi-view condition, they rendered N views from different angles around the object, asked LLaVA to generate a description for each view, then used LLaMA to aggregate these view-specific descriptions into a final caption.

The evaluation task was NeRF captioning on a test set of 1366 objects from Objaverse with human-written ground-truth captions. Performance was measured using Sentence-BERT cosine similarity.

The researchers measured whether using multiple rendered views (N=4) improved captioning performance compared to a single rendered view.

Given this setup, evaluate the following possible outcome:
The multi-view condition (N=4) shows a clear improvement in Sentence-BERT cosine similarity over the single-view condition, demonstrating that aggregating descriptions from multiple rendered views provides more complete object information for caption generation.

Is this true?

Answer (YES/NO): YES